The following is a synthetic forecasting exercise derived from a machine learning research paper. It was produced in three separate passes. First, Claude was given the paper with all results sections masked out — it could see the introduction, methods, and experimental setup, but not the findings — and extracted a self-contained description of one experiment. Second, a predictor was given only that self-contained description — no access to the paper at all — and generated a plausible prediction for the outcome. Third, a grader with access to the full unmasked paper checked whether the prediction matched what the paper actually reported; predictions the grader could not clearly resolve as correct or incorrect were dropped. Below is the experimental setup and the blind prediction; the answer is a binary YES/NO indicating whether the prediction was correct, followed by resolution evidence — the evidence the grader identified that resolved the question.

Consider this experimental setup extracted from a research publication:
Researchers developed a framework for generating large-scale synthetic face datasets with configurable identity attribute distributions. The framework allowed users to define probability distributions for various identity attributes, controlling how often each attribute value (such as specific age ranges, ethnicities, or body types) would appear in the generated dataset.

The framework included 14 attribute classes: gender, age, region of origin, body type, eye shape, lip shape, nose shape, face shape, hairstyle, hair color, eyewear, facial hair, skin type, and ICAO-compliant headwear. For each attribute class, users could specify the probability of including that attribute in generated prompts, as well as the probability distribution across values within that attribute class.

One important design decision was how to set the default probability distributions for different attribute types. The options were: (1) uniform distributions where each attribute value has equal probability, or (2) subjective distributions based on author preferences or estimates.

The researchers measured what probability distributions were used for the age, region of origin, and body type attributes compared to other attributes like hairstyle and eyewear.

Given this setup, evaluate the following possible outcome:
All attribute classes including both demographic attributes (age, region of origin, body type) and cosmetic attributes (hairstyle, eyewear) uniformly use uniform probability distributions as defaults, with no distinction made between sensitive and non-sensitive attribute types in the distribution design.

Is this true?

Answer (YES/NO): NO